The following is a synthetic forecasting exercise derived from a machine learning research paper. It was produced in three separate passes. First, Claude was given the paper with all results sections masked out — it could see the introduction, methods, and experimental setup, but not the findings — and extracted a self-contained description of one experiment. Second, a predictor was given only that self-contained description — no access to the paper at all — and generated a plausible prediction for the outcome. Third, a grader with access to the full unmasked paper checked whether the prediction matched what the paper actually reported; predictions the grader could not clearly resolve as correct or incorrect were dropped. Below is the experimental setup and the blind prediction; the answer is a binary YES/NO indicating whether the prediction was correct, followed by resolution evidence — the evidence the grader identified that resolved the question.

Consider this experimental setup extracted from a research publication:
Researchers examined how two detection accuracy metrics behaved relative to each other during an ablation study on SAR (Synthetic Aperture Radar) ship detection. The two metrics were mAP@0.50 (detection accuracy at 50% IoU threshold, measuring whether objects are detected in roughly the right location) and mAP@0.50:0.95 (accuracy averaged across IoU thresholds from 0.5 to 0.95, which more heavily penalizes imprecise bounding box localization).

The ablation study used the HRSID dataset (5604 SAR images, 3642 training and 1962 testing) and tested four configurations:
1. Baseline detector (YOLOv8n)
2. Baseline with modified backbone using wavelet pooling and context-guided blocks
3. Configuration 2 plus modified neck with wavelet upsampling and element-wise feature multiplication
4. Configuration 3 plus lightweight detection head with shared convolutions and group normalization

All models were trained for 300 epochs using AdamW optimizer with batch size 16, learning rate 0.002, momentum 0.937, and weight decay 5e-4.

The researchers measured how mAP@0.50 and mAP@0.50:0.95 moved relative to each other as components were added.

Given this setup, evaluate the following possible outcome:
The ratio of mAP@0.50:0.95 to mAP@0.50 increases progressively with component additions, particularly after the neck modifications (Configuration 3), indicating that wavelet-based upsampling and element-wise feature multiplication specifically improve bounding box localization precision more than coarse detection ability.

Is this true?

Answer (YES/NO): NO